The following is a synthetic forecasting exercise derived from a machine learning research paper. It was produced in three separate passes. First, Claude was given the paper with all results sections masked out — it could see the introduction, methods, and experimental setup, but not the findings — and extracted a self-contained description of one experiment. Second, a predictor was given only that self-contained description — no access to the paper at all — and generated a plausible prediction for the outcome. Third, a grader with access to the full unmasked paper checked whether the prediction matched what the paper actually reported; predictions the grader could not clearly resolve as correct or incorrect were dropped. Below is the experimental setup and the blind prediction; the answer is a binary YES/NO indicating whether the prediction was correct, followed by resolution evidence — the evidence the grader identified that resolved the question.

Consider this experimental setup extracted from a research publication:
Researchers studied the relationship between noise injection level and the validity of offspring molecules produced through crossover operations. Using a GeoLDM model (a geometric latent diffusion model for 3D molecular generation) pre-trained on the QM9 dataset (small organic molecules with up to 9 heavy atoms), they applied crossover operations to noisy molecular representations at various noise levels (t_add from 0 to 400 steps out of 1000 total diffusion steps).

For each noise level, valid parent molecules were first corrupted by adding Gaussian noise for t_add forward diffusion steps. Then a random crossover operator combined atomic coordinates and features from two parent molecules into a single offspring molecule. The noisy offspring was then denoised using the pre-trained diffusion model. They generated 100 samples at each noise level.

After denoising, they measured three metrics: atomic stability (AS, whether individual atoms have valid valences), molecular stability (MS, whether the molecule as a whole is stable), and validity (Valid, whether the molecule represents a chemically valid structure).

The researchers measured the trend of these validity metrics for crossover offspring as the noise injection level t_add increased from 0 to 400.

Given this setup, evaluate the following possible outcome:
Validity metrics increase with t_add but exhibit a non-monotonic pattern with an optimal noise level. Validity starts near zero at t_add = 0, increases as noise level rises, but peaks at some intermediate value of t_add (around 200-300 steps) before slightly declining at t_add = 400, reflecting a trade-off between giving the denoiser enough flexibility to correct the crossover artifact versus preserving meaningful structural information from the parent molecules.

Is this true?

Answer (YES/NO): NO